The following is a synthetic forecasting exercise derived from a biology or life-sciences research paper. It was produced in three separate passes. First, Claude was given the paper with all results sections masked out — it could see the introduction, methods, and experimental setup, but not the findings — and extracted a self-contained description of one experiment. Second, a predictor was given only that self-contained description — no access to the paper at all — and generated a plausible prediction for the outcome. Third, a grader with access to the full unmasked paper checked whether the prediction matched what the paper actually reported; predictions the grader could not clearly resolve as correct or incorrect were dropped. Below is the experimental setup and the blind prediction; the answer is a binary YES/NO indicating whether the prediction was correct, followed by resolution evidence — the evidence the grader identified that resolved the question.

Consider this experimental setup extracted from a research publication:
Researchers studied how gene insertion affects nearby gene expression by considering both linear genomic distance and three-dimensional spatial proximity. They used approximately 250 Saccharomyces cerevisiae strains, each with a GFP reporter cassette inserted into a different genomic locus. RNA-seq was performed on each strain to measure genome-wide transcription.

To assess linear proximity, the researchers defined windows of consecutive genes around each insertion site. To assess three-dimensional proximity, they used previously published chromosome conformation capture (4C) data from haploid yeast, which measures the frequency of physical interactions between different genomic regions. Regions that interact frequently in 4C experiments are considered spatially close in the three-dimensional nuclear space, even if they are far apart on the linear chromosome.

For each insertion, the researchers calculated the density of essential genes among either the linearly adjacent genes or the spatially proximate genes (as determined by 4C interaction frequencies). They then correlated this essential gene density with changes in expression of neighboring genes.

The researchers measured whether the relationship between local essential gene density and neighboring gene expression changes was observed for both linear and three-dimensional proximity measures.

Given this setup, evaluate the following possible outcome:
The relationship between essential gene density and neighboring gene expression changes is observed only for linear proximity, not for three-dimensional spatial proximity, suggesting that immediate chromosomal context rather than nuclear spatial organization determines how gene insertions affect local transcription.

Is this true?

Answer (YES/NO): NO